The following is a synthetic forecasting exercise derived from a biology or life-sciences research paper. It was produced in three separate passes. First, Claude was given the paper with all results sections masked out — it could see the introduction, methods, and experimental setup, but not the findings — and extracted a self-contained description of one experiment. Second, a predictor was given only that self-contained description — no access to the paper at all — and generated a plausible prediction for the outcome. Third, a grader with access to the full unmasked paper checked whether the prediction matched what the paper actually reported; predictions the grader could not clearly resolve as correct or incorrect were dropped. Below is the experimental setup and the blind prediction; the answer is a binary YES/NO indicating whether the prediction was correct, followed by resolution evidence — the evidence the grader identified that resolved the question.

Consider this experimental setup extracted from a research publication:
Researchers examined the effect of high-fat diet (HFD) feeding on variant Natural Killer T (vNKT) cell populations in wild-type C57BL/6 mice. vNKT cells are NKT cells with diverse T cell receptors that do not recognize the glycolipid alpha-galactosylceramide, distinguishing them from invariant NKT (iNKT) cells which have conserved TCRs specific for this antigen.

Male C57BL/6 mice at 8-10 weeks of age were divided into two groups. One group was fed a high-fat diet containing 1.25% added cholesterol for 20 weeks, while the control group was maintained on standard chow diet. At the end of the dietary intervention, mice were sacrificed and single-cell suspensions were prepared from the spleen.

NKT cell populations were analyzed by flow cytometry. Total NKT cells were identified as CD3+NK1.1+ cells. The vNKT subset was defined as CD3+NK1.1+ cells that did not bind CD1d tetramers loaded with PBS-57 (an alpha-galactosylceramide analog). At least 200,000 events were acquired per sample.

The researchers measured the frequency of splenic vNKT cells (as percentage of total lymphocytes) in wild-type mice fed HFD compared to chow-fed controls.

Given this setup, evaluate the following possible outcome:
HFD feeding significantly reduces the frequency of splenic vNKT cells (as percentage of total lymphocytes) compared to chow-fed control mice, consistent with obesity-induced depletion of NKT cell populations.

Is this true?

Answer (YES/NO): NO